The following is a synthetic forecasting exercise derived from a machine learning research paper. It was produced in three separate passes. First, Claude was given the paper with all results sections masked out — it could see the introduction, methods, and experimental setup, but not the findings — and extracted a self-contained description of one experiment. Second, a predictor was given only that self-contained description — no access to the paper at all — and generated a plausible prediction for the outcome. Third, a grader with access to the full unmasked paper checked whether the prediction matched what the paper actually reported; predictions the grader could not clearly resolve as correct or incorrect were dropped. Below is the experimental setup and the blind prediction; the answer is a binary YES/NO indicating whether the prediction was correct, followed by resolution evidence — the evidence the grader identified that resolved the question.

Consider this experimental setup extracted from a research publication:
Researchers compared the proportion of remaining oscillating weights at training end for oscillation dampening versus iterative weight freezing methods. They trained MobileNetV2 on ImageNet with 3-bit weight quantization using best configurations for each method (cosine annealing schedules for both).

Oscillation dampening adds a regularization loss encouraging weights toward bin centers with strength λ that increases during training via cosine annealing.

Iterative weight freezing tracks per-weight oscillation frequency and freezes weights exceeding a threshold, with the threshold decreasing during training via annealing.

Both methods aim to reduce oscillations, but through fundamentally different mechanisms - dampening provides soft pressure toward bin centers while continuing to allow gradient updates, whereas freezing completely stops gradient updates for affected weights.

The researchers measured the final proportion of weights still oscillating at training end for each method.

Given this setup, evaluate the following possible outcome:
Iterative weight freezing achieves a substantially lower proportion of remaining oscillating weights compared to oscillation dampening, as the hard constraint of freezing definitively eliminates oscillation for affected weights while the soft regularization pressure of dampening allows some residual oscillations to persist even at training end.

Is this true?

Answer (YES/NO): YES